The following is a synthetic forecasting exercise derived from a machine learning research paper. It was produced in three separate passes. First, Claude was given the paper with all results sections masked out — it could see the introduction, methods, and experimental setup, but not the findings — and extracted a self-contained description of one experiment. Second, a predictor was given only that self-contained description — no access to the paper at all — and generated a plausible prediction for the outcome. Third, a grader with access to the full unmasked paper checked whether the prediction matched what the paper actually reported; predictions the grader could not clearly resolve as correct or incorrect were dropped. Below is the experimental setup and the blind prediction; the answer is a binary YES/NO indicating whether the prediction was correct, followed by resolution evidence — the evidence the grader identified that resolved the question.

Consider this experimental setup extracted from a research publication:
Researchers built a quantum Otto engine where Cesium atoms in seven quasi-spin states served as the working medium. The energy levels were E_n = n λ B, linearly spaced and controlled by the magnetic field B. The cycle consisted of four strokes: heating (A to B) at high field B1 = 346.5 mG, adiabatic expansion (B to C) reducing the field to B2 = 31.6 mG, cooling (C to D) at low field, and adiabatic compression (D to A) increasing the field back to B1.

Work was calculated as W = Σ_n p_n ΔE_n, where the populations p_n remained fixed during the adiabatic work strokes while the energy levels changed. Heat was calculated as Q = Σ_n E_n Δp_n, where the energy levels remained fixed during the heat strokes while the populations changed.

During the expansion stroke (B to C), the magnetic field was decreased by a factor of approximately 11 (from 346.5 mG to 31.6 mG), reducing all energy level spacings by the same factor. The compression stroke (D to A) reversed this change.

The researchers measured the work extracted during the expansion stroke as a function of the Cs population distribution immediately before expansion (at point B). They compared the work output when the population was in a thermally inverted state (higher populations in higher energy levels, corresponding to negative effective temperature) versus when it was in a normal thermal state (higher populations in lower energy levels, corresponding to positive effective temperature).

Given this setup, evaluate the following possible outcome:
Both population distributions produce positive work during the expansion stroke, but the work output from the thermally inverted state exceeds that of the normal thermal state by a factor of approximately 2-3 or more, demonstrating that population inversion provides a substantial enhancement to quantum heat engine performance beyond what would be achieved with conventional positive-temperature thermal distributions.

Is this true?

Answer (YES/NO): NO